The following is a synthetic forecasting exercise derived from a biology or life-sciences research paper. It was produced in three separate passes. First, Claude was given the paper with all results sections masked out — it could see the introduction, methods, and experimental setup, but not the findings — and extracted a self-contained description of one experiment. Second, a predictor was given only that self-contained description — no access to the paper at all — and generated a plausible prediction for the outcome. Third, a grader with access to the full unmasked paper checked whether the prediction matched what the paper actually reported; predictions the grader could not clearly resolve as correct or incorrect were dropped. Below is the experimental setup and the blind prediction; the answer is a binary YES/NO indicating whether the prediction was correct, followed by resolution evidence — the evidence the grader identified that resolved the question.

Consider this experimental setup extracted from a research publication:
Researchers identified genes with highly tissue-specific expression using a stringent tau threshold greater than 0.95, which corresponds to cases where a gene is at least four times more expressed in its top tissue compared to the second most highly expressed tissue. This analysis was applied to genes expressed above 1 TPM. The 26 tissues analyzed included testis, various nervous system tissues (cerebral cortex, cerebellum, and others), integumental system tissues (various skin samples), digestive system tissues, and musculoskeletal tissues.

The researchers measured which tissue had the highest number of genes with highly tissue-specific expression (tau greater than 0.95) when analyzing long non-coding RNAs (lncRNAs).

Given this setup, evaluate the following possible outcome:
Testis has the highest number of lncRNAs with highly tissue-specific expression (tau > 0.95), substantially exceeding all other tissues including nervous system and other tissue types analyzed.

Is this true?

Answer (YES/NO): YES